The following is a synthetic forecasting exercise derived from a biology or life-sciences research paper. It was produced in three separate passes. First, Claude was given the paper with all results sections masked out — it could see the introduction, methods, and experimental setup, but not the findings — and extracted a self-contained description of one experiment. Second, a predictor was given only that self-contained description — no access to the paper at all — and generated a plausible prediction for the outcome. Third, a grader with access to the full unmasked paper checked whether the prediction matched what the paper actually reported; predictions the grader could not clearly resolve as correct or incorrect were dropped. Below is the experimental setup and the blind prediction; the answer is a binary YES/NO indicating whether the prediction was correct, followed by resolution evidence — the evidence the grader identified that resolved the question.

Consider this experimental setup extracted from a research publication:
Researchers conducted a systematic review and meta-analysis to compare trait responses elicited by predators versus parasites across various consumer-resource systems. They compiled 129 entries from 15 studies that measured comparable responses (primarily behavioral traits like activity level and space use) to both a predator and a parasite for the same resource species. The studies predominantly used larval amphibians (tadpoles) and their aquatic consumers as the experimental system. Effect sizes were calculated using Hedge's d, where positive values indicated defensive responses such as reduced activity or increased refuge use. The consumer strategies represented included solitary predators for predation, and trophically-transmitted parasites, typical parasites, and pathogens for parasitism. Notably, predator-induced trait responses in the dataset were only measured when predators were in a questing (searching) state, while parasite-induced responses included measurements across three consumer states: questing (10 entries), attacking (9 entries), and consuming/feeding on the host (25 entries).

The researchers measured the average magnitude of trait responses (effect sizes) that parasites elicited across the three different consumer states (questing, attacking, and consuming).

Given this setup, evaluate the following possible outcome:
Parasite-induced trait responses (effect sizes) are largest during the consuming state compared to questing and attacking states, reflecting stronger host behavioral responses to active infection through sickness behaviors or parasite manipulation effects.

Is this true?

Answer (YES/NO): NO